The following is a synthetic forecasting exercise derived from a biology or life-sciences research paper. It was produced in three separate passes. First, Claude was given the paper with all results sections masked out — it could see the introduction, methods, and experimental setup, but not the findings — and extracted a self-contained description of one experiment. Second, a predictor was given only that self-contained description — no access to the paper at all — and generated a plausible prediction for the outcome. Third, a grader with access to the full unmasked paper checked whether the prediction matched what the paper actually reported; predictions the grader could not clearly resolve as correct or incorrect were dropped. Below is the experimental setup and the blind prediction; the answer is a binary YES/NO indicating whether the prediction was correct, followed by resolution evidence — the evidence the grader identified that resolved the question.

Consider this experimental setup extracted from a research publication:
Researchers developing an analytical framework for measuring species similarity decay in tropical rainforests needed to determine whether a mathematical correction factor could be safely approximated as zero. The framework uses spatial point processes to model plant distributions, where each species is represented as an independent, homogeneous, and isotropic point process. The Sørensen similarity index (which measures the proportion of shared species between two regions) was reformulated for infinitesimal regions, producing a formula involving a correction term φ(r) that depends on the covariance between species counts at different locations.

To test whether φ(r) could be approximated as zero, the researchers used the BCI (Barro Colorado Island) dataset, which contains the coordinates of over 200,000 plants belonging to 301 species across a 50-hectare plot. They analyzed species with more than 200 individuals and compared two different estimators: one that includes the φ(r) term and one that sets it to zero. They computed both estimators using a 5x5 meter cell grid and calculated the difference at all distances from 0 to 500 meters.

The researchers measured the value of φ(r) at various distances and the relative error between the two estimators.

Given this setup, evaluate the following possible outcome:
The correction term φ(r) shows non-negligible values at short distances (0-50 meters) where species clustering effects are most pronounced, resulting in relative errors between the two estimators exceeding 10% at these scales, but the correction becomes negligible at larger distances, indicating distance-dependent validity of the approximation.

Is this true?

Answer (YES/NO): NO